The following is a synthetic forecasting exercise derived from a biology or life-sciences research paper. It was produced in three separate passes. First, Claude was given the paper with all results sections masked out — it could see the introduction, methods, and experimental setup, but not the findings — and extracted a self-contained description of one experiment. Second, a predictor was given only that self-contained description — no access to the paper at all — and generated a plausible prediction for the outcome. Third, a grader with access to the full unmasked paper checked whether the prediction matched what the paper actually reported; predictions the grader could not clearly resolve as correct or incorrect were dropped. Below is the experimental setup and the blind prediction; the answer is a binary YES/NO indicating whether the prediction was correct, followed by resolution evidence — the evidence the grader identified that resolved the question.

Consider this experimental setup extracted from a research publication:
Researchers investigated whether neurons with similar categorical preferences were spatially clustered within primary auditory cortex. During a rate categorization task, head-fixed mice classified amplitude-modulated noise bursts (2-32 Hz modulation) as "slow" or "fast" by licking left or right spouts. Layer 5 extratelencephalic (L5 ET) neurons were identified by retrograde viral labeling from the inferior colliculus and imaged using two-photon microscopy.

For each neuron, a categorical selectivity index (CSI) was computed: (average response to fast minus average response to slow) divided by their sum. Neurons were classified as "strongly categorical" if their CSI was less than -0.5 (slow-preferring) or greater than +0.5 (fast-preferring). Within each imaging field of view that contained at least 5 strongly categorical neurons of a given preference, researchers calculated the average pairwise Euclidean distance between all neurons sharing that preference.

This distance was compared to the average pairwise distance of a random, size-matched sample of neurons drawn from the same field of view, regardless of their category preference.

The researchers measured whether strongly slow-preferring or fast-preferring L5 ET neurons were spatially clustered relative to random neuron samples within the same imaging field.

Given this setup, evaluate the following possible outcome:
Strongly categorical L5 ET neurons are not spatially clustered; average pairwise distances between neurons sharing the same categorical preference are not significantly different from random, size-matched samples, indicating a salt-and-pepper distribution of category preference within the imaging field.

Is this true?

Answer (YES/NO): NO